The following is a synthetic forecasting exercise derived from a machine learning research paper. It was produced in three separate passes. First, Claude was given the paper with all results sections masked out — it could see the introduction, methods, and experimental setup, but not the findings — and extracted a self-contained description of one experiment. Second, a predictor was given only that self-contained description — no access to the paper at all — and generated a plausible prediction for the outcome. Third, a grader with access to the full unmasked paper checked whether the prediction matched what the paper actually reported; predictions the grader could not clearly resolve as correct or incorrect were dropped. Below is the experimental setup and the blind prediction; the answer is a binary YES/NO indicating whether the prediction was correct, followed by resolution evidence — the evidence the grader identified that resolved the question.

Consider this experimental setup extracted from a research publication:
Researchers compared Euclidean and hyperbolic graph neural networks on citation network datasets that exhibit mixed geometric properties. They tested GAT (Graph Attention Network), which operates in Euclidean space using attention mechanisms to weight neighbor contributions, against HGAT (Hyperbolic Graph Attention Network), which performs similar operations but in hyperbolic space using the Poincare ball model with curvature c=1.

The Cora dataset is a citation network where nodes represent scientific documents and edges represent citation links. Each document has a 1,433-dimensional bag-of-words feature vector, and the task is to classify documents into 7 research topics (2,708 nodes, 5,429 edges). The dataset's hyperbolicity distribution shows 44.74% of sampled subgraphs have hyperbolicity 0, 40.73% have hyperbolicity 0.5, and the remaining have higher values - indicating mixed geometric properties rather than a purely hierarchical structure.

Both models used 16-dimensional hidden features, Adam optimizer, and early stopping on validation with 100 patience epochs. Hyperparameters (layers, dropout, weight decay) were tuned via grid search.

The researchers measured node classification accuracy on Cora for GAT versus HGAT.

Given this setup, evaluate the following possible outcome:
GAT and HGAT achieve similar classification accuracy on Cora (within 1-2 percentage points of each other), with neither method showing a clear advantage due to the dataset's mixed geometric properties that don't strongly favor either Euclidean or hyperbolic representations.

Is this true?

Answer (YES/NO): NO